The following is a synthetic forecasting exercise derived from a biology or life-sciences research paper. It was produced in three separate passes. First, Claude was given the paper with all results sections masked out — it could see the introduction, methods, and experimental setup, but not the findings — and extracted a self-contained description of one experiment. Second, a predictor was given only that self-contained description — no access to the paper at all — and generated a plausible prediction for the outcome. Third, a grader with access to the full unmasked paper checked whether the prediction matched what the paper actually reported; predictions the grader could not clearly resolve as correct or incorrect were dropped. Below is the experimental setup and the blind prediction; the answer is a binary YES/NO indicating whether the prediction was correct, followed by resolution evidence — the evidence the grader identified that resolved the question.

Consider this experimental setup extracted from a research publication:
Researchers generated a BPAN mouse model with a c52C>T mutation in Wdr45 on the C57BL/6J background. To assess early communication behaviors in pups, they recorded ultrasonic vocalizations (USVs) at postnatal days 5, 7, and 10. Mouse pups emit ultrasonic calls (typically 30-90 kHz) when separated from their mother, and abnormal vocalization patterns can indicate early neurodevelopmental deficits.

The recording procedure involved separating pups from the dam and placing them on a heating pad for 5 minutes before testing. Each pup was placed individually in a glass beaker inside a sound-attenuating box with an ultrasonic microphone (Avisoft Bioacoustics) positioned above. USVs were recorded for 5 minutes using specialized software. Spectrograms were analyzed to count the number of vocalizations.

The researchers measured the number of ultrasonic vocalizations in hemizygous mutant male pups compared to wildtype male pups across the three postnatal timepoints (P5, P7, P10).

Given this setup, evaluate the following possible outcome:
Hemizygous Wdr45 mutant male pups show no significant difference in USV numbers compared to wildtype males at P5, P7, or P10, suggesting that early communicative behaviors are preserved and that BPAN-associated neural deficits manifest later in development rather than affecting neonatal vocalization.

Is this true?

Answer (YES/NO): NO